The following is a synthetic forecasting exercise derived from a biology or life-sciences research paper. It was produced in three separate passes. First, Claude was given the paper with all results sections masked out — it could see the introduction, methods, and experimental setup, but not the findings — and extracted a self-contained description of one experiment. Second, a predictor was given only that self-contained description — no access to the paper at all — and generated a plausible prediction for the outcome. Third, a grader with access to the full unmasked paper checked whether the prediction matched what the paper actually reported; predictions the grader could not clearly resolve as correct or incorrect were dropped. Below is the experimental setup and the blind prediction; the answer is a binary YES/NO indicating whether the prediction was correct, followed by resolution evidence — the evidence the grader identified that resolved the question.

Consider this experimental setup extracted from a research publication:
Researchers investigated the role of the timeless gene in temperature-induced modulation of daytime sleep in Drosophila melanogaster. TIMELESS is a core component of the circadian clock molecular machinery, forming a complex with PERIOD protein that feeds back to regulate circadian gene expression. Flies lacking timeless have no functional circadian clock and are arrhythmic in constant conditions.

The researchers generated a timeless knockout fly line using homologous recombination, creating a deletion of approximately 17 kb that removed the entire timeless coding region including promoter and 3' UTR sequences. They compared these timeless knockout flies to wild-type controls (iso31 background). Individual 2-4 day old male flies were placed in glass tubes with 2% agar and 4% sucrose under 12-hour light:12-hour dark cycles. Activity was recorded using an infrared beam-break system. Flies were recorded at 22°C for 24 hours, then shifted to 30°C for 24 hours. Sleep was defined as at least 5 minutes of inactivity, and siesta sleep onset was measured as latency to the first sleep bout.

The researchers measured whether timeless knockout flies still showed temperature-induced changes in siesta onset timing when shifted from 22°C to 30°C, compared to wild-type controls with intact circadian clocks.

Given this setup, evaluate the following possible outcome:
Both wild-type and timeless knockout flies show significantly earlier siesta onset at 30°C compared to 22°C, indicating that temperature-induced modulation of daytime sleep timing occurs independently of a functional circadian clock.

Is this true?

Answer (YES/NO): NO